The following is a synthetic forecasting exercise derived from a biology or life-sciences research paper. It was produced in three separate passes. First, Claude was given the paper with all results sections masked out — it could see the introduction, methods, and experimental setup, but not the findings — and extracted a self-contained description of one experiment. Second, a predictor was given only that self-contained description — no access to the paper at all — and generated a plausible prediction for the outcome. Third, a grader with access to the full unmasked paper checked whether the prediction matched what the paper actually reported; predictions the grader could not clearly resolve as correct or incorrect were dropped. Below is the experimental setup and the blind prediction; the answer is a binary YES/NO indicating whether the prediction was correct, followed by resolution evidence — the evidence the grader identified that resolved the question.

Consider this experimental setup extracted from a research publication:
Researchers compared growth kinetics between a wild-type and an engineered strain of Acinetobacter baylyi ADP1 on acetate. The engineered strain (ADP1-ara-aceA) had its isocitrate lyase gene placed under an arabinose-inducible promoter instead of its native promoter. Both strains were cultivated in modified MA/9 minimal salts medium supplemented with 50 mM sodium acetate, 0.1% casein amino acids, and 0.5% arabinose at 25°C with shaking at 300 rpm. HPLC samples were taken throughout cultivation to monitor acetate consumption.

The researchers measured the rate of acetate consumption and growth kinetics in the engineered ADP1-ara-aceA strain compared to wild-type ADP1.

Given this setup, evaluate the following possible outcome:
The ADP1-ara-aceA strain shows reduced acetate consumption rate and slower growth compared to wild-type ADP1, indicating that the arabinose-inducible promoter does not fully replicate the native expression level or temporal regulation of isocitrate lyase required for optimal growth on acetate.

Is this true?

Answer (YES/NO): YES